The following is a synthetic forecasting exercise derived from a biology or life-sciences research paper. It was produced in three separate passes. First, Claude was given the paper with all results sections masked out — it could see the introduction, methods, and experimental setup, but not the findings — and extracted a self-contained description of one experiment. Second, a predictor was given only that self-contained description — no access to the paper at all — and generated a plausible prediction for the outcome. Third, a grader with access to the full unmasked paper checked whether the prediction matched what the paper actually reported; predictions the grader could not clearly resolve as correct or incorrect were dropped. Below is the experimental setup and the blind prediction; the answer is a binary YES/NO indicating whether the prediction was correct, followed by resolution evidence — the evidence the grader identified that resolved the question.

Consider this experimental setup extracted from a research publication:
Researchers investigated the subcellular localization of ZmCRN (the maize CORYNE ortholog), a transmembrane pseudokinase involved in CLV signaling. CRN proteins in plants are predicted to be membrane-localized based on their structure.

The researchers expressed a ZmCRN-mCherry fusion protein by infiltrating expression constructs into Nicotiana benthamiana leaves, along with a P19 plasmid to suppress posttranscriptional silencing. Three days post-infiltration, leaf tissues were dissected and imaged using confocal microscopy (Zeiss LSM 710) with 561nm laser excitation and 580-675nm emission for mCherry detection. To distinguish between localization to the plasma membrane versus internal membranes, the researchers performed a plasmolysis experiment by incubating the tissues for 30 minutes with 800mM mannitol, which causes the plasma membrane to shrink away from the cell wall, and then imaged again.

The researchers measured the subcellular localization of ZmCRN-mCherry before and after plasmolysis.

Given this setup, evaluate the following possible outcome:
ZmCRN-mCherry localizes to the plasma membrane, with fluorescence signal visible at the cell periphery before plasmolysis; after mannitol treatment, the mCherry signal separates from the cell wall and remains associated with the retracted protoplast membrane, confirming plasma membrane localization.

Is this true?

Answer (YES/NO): YES